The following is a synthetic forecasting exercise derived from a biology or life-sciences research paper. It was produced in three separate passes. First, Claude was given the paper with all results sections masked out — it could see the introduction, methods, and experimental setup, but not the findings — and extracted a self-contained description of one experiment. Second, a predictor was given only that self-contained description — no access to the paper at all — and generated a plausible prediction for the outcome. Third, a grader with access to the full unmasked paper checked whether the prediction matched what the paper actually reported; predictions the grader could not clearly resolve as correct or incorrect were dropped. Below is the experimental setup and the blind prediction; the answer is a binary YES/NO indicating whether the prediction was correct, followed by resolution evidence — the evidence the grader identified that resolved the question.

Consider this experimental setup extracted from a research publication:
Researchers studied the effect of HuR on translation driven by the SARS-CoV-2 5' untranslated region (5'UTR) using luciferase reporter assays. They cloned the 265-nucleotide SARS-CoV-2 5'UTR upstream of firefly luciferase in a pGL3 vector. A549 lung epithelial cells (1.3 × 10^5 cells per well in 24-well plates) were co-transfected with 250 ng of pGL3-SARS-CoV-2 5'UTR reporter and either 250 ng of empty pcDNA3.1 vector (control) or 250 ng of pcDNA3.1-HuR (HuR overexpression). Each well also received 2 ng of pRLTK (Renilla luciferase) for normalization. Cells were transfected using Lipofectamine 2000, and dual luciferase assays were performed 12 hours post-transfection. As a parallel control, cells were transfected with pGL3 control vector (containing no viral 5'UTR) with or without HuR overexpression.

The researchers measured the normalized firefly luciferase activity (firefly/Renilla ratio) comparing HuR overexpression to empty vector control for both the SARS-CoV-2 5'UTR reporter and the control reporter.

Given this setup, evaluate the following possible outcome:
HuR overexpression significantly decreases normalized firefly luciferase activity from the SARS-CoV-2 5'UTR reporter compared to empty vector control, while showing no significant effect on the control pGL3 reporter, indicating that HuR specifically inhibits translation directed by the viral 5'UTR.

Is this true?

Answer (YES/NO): NO